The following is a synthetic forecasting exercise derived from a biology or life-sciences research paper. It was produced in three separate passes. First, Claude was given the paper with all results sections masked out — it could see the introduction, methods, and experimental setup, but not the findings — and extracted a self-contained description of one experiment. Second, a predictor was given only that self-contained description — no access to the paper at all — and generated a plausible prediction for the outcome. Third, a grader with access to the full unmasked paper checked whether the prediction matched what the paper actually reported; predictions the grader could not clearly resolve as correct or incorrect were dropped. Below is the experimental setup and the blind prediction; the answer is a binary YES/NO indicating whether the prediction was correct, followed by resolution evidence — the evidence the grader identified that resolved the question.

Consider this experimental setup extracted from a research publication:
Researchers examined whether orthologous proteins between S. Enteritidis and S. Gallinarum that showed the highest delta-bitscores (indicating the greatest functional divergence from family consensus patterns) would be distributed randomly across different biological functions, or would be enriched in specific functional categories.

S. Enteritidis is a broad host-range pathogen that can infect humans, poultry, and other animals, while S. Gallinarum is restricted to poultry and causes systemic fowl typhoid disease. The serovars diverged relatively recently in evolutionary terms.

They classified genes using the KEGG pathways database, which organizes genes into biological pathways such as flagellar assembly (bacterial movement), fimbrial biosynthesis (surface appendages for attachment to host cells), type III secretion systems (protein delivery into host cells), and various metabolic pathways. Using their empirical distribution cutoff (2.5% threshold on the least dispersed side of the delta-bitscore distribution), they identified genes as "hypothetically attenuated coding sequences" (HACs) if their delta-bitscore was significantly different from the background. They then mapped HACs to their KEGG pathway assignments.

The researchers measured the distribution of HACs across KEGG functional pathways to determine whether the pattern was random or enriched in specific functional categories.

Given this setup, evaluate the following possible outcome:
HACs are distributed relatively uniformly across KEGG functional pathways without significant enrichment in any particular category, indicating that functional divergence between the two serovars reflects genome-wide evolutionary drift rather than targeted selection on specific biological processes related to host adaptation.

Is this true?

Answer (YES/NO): NO